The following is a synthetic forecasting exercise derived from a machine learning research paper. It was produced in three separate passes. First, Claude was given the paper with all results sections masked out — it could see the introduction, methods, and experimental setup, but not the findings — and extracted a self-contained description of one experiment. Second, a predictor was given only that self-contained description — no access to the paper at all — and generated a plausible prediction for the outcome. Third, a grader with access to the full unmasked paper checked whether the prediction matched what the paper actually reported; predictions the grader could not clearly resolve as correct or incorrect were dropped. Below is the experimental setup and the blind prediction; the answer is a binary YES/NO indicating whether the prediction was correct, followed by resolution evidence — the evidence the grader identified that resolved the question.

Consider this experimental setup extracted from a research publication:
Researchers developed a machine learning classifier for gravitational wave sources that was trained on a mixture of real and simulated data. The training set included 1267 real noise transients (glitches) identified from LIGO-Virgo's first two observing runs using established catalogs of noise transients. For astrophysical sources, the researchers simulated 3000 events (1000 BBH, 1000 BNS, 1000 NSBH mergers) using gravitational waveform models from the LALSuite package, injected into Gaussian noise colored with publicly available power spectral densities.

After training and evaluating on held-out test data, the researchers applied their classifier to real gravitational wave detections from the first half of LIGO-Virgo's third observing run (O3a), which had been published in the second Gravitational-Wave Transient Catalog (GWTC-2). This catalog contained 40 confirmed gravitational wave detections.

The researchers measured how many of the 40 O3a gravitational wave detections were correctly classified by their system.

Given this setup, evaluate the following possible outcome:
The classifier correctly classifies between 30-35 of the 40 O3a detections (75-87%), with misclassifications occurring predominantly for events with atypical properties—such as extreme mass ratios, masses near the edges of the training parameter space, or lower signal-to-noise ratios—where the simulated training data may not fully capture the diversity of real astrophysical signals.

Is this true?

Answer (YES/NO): NO